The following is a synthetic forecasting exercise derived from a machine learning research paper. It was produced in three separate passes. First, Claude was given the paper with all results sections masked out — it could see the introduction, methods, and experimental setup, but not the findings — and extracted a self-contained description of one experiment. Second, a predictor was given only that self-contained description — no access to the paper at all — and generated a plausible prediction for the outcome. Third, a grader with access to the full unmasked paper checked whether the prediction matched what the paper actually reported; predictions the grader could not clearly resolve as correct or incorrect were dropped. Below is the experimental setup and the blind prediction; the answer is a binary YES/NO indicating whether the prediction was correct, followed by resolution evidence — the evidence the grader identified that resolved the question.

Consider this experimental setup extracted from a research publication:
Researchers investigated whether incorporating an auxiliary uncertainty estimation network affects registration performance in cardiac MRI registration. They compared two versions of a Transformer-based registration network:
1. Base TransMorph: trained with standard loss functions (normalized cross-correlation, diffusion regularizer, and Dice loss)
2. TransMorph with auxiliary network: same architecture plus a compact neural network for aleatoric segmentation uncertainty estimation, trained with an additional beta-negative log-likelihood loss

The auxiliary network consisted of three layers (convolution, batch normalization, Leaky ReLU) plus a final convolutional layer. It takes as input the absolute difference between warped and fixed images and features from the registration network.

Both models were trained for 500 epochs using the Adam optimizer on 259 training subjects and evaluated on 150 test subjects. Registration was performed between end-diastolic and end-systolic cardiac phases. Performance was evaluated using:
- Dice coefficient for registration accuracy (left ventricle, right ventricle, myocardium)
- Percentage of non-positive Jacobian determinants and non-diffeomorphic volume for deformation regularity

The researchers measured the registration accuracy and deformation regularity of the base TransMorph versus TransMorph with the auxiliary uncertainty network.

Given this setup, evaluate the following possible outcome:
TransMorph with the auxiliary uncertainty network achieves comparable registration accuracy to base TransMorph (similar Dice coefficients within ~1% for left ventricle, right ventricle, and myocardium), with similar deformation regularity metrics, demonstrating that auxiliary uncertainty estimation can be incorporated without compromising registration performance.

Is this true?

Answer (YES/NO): YES